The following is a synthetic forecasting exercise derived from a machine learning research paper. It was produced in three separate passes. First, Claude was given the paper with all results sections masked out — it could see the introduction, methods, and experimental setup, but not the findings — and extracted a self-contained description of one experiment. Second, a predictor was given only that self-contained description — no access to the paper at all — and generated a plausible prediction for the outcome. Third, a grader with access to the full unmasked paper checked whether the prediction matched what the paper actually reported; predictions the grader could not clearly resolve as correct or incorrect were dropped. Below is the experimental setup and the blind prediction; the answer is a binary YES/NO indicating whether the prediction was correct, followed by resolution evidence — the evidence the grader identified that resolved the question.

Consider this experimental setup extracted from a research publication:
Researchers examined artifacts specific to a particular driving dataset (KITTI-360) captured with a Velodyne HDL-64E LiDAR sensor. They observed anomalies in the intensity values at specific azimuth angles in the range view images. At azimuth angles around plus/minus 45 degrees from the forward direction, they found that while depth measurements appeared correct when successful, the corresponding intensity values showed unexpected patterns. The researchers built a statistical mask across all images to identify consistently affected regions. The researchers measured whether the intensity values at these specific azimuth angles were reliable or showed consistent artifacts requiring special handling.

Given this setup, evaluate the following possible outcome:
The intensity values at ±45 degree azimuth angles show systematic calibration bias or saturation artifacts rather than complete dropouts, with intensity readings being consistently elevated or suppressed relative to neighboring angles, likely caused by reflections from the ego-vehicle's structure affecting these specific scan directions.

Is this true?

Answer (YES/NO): NO